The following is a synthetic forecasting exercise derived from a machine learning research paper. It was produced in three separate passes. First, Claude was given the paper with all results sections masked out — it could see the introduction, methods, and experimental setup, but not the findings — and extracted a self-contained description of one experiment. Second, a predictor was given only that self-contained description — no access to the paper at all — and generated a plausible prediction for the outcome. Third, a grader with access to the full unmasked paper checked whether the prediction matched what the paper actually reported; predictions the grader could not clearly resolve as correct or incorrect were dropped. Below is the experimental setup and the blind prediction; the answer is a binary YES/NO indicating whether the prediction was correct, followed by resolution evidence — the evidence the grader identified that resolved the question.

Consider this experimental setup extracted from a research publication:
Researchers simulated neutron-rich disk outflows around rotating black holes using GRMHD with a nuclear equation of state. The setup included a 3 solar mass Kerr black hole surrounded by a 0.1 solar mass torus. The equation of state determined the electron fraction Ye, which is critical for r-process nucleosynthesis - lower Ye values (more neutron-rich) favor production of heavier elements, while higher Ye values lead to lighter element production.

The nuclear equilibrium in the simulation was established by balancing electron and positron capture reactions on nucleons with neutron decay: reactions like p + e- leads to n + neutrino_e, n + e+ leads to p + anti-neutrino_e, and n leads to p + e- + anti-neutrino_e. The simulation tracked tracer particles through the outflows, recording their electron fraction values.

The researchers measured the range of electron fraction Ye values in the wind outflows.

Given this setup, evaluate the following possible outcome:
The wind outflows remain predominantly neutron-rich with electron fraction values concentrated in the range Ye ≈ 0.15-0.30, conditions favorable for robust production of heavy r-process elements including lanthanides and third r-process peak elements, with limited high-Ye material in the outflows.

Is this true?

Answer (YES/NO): NO